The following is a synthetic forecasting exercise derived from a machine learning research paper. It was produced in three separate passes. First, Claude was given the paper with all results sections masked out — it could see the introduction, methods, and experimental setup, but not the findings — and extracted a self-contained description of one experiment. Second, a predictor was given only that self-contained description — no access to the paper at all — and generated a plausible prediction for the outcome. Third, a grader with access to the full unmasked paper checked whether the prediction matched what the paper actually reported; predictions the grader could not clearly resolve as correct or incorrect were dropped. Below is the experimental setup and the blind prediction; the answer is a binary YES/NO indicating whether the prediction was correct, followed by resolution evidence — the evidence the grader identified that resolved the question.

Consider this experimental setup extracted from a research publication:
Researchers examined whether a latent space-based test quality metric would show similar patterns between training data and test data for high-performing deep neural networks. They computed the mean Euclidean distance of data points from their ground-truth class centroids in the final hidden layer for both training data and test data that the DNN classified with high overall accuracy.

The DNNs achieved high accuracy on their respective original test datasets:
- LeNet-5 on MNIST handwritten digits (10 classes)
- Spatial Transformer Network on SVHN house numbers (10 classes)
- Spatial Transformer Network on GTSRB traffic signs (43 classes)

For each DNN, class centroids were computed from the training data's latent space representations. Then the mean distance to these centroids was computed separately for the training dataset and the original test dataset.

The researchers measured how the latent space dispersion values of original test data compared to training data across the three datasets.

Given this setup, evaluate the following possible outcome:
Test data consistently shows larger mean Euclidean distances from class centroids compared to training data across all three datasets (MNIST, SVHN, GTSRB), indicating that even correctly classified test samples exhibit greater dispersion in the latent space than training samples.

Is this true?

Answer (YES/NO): NO